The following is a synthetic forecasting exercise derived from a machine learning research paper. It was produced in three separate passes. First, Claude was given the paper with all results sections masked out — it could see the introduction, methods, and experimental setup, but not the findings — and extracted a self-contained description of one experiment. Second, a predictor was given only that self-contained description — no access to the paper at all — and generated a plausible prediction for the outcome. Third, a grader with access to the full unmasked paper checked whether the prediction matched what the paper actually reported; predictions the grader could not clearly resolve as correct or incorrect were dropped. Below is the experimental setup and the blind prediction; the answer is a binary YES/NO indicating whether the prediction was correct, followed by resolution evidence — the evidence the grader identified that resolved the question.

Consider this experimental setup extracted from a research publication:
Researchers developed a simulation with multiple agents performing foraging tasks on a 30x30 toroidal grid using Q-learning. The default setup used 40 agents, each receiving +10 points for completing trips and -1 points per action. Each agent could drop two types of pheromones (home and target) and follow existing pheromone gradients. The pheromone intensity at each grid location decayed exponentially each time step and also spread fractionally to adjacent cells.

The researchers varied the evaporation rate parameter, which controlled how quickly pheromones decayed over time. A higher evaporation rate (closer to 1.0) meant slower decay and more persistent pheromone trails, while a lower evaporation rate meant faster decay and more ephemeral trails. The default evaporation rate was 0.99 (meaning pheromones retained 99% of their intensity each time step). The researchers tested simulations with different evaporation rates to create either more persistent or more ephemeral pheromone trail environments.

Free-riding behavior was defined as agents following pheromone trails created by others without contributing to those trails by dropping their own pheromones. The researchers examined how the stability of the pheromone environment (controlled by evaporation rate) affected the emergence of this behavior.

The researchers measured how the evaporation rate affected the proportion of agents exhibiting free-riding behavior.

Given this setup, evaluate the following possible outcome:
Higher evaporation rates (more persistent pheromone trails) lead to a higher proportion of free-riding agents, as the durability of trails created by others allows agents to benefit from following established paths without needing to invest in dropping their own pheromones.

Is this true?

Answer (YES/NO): NO